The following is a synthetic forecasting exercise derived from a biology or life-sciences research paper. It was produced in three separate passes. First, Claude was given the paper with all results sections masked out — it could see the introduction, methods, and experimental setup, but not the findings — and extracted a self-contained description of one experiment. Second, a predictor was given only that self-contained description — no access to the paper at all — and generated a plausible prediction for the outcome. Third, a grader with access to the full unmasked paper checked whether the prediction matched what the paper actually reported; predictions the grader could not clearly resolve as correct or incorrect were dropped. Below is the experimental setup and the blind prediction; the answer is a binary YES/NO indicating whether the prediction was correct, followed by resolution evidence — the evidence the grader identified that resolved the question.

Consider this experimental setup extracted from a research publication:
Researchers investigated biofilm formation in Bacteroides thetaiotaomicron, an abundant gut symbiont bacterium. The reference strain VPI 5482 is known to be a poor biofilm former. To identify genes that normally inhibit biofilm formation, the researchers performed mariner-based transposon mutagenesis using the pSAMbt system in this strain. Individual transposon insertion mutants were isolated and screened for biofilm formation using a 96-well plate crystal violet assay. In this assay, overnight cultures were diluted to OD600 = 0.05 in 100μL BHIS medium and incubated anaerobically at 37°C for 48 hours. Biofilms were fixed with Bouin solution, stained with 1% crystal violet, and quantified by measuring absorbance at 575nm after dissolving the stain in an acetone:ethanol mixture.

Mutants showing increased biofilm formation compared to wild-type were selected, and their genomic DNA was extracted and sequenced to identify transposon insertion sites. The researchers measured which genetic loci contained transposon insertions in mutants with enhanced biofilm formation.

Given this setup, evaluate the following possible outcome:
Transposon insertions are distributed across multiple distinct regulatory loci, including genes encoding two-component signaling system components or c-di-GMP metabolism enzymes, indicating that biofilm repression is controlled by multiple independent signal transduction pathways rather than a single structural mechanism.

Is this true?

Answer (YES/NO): NO